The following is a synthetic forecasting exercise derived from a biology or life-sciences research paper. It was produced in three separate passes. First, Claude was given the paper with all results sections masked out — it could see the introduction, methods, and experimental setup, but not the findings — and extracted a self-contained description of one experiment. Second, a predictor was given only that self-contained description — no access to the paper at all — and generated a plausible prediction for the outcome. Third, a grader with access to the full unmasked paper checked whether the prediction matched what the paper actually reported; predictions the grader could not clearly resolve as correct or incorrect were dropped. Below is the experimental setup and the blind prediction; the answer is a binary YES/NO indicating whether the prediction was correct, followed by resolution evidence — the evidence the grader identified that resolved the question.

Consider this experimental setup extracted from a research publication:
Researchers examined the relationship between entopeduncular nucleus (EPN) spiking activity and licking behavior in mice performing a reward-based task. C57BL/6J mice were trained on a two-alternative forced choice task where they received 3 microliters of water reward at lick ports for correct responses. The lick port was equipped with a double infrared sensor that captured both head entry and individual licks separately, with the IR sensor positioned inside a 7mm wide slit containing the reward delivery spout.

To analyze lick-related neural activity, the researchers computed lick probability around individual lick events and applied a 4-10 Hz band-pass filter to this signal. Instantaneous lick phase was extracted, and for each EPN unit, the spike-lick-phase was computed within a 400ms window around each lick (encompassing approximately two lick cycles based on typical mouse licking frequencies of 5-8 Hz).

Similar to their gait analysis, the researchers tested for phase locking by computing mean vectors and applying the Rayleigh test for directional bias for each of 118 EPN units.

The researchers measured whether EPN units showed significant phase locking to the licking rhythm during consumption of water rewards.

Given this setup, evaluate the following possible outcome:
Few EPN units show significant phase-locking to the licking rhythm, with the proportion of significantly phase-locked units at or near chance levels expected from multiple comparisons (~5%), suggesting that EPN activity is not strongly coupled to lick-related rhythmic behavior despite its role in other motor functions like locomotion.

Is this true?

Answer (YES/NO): NO